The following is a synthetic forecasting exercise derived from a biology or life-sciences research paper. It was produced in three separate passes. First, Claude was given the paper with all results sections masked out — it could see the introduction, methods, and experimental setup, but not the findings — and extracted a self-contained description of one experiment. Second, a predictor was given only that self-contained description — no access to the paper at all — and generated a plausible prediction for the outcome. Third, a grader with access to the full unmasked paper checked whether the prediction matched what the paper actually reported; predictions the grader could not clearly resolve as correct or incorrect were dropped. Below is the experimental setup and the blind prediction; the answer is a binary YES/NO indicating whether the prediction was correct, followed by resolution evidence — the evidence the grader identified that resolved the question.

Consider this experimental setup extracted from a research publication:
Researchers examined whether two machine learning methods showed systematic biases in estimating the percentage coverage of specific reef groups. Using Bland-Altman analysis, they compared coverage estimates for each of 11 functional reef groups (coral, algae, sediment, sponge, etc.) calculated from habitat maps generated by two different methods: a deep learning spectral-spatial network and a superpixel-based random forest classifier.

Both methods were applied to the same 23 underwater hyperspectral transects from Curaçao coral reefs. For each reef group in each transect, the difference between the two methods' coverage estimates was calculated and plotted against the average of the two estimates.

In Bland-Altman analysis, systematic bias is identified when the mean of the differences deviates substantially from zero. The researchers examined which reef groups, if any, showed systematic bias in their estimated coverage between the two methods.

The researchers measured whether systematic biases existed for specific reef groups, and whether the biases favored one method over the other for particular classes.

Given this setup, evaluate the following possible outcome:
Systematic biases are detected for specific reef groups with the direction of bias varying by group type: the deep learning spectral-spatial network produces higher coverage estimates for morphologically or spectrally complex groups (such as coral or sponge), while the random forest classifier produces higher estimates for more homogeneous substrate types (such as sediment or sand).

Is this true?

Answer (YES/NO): NO